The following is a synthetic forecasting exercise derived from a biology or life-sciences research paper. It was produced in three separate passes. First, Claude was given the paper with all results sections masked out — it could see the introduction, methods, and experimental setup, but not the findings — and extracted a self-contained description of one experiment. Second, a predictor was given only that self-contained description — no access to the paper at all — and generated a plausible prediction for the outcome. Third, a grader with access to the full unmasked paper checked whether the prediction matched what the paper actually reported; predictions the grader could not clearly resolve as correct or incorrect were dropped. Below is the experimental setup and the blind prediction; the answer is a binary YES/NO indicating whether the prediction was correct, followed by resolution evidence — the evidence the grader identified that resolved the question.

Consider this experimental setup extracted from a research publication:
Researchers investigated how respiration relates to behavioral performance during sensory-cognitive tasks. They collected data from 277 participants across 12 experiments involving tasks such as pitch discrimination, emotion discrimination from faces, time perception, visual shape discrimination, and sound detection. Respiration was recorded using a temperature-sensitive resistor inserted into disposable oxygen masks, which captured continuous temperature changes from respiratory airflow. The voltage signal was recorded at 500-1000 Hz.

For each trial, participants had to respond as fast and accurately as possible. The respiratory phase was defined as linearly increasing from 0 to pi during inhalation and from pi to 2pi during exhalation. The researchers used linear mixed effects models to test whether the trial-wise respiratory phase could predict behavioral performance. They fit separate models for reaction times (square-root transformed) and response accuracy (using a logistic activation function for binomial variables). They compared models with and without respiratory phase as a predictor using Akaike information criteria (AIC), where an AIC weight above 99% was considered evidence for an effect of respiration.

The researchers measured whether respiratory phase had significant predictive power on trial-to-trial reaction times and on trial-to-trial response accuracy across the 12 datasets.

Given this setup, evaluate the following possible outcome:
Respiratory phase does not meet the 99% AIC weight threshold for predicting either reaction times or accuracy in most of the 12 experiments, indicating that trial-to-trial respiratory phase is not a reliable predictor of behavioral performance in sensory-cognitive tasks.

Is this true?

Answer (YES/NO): NO